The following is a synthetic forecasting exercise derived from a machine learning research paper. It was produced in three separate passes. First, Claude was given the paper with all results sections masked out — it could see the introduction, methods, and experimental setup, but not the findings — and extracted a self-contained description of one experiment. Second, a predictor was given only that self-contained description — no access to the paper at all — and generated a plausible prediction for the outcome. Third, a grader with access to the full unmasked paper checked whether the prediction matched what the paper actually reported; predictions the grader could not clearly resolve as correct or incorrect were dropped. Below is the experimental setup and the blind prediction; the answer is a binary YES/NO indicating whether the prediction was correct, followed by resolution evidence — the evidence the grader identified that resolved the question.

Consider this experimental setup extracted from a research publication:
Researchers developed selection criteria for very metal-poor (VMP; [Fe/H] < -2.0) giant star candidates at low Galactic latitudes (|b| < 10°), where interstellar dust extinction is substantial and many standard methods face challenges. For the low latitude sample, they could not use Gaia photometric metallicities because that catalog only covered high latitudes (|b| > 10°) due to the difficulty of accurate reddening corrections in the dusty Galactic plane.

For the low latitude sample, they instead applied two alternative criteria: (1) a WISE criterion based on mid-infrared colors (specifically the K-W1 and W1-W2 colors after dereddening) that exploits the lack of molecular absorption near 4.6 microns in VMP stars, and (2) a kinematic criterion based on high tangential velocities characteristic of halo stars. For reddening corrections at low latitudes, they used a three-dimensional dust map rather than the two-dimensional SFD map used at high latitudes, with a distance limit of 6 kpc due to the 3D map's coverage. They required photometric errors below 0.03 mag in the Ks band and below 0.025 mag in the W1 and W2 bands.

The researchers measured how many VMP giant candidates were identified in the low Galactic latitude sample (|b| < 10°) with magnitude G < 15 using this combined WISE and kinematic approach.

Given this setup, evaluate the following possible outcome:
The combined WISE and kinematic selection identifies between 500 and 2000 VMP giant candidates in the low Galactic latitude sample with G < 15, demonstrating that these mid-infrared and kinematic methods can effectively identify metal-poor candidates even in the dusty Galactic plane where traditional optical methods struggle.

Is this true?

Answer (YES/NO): NO